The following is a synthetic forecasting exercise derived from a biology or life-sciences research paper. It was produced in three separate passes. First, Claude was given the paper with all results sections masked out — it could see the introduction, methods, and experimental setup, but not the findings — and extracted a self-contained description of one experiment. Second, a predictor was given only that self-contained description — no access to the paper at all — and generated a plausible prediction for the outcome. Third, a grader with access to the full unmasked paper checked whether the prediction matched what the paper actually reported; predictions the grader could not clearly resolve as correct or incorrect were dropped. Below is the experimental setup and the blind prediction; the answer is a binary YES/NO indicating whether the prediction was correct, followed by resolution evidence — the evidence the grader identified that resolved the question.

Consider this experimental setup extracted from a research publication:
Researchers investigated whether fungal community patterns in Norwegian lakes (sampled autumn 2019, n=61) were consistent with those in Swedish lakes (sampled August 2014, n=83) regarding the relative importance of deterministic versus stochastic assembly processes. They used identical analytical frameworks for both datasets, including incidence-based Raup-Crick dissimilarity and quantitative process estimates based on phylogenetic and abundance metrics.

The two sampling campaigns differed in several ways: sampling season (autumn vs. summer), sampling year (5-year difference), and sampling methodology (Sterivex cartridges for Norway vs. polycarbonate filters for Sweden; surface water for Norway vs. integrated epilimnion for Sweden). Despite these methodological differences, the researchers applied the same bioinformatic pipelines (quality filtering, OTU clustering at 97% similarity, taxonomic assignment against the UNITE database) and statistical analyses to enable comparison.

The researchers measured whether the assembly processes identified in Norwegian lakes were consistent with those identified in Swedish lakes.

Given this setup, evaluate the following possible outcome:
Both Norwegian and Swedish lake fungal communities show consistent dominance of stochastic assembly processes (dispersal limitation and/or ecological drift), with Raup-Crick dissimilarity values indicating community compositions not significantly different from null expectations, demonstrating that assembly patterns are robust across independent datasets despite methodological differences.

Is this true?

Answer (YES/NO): NO